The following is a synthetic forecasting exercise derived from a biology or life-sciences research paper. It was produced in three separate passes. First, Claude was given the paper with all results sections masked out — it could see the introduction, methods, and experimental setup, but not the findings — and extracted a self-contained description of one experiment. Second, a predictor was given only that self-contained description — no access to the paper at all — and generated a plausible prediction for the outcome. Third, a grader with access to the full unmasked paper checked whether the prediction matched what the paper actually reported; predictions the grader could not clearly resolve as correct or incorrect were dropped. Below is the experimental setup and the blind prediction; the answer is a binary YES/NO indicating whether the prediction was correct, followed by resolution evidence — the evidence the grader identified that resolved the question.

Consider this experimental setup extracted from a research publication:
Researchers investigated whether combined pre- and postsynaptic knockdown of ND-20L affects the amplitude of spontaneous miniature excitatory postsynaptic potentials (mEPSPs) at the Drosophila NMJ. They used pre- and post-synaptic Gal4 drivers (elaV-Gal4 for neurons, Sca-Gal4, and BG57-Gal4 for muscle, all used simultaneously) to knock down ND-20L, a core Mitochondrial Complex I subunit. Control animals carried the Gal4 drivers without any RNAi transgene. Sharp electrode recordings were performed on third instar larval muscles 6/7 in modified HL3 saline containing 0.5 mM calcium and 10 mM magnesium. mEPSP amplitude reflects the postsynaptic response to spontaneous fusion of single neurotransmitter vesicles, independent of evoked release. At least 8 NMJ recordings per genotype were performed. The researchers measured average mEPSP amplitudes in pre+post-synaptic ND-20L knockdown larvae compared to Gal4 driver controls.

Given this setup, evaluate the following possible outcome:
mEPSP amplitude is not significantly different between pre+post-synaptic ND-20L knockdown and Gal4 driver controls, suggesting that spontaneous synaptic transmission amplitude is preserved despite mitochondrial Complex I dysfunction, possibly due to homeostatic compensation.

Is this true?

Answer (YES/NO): YES